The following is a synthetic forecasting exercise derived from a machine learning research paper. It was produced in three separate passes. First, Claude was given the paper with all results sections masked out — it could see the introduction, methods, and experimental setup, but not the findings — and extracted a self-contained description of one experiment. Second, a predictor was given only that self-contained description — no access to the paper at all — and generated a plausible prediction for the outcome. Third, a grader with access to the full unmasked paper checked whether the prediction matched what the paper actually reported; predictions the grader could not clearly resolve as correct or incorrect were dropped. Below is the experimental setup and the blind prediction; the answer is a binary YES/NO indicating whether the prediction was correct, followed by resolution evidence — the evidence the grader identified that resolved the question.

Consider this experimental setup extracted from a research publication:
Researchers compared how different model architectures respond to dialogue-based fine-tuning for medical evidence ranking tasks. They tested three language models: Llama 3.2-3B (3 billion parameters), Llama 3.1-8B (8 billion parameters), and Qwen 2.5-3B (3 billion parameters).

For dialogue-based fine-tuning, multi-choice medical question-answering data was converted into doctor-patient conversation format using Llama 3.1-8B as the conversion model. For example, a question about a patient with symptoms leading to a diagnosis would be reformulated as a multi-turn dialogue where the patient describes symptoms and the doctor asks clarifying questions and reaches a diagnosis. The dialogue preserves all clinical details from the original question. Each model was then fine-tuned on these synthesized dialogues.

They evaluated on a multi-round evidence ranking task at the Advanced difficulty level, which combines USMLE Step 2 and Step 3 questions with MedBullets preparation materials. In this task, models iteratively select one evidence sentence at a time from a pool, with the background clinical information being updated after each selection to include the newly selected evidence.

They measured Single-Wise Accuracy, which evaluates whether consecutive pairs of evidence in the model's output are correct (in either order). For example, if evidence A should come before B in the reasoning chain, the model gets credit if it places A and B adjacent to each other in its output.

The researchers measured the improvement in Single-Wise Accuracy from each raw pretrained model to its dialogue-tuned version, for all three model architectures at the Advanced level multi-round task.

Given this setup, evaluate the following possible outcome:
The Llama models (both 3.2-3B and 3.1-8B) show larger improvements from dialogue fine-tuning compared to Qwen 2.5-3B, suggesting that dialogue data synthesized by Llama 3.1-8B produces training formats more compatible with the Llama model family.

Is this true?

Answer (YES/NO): YES